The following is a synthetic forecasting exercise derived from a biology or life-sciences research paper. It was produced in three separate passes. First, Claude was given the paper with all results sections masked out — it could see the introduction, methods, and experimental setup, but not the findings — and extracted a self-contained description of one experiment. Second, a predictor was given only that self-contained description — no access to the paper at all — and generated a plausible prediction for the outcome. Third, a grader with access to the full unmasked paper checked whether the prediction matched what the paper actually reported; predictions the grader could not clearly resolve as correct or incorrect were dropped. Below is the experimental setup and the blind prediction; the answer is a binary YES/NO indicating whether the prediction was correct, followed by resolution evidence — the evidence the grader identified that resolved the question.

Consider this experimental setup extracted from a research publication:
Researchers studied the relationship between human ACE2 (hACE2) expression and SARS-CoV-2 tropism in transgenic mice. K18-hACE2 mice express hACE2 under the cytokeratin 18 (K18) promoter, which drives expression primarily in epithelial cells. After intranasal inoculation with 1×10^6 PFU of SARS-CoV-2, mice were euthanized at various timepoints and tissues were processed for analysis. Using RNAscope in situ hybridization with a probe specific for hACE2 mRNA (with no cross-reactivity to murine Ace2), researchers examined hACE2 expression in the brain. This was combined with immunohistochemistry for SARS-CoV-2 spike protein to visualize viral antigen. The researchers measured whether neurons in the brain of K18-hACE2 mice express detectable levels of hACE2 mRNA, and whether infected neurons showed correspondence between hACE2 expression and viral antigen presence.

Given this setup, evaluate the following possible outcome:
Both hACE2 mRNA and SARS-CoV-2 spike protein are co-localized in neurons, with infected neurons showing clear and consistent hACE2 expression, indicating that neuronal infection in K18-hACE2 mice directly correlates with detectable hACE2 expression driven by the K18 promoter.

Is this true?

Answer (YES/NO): NO